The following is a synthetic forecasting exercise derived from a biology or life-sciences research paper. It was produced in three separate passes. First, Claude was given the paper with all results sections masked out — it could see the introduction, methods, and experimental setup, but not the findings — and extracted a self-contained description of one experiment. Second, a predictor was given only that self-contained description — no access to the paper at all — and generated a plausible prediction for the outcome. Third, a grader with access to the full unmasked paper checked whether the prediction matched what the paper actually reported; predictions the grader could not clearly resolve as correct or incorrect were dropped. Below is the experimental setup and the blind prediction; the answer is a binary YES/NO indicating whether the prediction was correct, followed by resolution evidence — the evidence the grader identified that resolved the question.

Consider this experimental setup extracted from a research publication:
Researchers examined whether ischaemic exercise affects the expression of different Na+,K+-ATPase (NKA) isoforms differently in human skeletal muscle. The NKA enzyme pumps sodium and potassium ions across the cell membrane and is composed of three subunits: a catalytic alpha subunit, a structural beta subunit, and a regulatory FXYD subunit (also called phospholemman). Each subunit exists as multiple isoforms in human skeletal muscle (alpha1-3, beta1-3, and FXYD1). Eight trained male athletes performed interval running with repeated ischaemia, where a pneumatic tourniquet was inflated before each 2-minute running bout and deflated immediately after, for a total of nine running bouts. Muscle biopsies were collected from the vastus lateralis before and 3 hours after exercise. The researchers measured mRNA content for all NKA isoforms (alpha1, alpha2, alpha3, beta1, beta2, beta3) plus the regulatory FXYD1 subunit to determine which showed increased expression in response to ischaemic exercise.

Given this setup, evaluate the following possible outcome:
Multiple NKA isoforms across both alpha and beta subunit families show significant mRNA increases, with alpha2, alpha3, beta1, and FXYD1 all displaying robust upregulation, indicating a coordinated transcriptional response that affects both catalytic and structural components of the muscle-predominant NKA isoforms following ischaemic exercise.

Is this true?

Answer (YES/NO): NO